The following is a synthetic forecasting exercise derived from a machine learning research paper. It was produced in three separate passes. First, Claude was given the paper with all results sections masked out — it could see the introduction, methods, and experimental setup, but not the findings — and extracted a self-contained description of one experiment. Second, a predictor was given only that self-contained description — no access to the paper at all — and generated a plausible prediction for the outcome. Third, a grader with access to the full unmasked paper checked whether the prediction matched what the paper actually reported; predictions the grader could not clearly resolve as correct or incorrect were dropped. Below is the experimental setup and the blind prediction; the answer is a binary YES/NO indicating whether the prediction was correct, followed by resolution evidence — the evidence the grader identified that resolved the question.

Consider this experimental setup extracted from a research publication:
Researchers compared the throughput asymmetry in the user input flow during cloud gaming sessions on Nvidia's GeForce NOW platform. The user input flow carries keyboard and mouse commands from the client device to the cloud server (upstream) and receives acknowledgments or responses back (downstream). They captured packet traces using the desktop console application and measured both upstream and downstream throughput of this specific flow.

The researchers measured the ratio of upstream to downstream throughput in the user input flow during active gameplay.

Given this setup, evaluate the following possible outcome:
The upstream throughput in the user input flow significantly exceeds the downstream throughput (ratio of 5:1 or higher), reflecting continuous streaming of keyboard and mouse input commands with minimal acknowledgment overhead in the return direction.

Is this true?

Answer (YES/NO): YES